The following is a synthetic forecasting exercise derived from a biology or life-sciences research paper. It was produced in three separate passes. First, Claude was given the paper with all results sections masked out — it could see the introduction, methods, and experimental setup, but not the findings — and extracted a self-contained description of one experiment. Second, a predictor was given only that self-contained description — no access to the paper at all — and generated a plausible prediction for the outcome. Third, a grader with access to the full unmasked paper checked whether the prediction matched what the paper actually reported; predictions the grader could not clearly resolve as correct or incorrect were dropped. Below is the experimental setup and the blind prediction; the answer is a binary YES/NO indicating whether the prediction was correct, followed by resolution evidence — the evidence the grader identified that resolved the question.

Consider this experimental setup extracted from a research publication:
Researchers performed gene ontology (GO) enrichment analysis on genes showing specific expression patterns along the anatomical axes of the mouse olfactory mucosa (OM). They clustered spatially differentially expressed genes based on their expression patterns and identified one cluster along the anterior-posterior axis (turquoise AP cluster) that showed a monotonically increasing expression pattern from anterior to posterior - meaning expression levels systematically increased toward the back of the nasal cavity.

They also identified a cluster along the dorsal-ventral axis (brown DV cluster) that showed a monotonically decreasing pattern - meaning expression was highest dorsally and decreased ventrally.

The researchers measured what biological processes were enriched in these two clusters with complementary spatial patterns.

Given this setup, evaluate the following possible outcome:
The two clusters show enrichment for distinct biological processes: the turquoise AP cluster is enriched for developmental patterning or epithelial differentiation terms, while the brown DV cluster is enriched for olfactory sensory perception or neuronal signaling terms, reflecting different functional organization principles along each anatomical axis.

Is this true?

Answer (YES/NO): NO